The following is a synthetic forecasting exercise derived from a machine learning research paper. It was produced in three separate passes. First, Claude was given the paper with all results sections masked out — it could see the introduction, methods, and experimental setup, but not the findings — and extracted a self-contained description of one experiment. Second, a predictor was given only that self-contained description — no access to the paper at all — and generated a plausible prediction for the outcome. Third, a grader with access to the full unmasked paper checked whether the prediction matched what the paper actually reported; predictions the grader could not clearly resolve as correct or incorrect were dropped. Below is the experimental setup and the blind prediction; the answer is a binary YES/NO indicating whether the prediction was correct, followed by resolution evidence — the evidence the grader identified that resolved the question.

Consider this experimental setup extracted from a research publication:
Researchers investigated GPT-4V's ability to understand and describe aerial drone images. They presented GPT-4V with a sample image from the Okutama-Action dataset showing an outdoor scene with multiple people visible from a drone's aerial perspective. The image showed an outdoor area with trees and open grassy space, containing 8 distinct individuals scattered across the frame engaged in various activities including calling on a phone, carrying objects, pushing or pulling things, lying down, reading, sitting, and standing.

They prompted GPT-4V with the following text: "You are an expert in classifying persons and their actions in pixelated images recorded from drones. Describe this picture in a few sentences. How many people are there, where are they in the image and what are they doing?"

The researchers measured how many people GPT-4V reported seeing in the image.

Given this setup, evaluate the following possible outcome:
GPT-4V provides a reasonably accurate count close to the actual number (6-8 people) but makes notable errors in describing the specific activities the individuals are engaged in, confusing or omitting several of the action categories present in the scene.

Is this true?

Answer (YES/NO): NO